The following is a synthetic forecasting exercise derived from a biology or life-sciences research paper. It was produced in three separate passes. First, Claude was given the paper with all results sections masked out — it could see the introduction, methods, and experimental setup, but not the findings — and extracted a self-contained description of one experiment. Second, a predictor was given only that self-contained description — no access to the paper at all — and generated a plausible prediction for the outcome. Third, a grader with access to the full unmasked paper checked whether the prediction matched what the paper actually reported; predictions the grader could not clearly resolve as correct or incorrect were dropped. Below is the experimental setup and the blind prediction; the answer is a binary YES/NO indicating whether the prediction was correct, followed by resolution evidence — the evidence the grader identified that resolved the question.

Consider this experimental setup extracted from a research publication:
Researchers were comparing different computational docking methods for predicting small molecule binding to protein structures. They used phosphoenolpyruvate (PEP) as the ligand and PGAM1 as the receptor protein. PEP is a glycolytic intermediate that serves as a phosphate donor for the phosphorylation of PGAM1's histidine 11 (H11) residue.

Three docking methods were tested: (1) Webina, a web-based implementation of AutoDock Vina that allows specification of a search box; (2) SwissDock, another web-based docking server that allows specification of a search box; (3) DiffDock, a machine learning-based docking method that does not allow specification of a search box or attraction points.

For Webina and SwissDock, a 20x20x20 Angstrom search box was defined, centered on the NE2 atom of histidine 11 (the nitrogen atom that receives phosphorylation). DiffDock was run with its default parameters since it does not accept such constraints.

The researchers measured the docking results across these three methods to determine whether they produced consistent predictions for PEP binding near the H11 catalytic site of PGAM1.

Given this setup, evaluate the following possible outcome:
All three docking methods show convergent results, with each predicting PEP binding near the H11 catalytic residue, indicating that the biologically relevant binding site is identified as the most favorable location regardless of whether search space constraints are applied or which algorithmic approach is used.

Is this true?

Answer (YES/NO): NO